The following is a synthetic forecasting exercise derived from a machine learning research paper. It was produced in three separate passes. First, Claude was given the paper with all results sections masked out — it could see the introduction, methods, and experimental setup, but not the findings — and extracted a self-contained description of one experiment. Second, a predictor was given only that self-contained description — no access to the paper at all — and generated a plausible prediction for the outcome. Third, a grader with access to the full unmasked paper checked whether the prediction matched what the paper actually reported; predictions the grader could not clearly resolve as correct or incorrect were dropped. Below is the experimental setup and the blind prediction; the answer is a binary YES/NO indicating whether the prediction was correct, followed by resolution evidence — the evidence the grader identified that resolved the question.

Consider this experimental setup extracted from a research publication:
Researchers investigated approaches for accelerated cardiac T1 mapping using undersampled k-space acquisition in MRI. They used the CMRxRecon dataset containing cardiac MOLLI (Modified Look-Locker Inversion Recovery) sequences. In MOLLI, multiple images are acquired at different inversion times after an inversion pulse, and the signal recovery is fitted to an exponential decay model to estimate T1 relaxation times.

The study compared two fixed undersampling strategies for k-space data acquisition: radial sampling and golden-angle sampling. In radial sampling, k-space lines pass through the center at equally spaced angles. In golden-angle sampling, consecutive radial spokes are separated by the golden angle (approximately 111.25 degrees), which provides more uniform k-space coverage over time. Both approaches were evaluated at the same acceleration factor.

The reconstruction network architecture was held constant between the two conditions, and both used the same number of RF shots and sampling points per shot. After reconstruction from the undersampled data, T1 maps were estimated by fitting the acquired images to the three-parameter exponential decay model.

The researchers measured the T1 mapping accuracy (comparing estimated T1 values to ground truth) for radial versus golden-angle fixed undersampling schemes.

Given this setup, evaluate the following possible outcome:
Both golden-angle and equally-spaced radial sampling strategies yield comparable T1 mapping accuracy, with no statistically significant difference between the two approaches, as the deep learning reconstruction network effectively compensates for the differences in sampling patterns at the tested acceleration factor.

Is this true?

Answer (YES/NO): NO